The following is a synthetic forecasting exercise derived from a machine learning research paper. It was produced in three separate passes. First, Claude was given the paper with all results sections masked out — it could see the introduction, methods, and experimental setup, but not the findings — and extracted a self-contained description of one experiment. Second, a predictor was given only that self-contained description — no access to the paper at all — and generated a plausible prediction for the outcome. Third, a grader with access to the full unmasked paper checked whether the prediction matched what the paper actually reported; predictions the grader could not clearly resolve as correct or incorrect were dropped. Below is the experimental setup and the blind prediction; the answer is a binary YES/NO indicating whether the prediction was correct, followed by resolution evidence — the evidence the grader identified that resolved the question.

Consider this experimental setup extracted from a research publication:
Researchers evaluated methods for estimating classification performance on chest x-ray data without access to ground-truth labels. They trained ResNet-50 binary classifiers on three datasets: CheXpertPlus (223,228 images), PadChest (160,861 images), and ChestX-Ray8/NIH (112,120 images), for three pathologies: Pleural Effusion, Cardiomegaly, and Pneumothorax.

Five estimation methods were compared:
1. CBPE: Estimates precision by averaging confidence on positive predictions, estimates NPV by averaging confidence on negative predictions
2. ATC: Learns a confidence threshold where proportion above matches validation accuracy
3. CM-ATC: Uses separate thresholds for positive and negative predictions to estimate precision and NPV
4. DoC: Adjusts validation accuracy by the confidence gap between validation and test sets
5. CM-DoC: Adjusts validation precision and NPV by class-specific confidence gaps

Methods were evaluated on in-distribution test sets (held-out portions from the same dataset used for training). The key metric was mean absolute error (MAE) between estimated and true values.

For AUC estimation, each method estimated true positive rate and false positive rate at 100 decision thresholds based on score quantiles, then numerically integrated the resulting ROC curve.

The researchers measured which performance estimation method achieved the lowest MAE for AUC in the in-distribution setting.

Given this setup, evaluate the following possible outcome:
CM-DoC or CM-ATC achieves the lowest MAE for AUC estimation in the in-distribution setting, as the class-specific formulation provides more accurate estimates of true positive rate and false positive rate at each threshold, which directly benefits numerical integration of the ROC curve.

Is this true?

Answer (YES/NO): NO